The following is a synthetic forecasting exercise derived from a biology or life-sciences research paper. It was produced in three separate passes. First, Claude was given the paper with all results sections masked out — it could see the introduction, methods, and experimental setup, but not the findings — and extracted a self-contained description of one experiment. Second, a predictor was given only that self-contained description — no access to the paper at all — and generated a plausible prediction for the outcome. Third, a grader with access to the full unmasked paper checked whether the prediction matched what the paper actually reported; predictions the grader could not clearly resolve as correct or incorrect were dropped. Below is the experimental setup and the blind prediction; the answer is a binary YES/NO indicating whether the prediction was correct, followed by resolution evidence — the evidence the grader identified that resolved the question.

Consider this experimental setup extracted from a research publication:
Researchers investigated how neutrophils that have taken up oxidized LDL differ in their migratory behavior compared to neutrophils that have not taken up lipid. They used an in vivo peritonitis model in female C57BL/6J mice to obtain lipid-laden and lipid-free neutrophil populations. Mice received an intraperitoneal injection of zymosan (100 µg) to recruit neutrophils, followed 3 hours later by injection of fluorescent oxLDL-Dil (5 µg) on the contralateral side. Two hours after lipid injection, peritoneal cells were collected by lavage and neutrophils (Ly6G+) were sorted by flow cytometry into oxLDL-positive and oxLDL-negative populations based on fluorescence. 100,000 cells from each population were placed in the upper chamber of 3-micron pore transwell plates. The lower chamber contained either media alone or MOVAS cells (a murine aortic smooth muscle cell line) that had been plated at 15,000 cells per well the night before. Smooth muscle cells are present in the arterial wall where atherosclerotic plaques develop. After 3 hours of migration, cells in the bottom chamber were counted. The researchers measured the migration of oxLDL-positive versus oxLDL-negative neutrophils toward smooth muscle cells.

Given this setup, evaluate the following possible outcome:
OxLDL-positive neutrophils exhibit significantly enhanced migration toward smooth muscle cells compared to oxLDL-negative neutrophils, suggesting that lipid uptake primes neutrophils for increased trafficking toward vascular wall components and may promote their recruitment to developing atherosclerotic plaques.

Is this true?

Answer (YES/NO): NO